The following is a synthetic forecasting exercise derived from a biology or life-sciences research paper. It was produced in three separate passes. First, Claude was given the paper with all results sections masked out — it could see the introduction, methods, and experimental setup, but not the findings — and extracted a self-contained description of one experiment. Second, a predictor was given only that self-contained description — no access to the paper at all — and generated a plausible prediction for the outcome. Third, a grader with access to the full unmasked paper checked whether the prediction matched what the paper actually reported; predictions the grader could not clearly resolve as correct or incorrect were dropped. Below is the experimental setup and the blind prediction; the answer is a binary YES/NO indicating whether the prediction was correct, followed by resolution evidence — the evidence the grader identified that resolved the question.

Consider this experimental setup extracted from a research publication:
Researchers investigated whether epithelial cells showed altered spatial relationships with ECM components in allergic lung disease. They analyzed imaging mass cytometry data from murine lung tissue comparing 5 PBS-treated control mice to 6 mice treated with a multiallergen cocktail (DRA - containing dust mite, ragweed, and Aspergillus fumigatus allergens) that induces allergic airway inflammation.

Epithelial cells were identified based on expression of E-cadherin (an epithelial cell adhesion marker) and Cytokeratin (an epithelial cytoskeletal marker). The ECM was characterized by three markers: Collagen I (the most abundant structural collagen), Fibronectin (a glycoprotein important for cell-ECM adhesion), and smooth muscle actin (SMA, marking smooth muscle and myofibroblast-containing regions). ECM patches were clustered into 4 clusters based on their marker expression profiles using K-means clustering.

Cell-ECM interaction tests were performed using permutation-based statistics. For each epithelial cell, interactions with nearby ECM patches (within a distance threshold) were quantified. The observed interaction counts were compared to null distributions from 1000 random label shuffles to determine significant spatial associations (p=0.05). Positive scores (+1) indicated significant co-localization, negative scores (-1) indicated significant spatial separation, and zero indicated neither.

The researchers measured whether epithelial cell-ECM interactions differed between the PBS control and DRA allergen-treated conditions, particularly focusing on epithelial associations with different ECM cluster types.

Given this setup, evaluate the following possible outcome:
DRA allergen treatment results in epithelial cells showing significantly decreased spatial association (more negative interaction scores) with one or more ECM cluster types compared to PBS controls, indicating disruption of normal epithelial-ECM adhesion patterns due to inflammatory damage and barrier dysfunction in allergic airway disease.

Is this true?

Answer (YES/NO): NO